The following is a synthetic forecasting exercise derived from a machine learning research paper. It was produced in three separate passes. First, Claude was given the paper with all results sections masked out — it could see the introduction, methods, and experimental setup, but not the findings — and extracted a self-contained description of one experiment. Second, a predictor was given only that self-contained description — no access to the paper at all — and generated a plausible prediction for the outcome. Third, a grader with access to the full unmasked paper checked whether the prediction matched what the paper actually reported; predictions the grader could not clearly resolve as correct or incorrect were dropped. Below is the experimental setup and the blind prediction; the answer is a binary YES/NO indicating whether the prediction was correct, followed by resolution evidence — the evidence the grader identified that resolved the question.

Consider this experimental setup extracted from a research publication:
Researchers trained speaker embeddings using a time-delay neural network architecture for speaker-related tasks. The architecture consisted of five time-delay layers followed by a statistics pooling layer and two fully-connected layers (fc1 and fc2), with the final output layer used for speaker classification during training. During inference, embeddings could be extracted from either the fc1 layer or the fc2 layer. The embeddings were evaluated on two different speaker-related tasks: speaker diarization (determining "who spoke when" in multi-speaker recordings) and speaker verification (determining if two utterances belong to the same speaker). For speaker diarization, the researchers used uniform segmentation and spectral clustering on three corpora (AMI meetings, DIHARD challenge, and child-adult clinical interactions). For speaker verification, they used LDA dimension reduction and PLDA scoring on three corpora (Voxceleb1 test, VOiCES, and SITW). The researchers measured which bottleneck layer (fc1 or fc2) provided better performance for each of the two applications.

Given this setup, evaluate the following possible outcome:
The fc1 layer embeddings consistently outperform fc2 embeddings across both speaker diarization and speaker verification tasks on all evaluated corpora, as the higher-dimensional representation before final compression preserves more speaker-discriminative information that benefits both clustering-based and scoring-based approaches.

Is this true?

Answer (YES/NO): NO